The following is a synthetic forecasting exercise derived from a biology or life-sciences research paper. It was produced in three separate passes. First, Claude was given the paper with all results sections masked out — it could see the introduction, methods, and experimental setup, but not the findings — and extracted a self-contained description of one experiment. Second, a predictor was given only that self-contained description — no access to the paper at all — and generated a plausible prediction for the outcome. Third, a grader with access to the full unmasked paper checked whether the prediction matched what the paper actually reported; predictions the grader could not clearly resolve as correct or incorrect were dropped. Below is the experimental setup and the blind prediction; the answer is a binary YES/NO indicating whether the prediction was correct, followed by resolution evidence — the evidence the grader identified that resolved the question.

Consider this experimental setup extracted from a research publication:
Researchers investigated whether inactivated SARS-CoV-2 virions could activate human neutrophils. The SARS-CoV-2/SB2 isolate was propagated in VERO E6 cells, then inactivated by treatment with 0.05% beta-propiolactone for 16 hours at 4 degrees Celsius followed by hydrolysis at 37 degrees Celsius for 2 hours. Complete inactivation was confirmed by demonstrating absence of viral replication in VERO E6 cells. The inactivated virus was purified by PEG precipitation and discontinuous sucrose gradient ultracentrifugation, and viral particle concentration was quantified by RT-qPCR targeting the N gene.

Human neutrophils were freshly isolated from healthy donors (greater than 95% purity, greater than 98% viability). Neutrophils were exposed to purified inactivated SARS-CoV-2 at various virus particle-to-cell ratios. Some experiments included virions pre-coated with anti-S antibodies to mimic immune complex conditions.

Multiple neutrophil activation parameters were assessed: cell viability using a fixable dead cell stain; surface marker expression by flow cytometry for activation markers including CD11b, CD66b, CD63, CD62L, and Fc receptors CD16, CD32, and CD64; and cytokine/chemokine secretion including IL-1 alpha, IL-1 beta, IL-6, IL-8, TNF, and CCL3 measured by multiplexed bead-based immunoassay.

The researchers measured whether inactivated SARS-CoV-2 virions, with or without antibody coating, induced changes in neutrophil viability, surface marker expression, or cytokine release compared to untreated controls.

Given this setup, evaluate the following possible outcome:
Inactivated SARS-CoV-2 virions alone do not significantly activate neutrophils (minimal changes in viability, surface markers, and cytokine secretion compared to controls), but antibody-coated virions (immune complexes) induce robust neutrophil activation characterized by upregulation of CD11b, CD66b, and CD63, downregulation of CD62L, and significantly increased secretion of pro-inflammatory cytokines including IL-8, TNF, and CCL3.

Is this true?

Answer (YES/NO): NO